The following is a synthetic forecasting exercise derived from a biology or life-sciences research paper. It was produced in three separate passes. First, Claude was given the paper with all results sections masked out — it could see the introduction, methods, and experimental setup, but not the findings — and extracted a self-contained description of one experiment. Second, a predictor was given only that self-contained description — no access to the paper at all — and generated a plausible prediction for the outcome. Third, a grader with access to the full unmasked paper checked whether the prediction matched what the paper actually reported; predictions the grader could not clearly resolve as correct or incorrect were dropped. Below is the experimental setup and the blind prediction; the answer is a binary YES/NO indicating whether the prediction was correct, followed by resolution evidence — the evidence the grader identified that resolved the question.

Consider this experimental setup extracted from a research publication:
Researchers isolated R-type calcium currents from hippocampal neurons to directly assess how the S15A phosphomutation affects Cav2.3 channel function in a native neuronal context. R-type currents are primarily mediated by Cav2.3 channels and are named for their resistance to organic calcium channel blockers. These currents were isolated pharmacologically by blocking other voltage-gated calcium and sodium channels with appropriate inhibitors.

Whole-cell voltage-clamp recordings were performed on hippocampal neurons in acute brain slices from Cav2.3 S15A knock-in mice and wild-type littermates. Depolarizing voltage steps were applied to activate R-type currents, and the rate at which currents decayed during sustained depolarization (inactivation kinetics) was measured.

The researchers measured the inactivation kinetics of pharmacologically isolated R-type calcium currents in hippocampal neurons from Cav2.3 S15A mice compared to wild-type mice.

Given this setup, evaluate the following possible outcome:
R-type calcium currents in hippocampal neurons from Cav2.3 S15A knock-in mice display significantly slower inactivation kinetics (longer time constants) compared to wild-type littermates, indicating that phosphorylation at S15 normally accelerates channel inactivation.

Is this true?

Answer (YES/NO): YES